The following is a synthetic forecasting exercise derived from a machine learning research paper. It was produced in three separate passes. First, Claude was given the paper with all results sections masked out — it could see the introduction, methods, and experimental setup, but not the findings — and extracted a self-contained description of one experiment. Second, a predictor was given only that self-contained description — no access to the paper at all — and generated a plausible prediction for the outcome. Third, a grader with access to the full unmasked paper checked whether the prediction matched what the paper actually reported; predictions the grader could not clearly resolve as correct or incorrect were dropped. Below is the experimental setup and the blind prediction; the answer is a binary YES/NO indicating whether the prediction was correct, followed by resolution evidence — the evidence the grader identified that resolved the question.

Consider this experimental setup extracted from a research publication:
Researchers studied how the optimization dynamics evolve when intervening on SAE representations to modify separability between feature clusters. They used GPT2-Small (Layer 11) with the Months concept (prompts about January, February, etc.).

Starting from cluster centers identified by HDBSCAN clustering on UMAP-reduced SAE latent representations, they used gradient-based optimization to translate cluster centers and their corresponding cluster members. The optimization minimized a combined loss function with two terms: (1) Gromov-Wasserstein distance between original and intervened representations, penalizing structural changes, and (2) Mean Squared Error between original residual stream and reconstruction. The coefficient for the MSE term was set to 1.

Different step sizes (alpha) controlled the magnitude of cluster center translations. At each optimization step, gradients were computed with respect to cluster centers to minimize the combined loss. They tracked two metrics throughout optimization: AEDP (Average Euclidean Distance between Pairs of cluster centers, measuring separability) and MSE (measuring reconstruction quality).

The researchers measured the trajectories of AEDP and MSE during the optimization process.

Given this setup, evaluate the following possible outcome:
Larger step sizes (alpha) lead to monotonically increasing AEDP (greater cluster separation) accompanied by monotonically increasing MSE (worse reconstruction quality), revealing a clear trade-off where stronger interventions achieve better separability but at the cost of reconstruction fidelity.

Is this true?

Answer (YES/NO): NO